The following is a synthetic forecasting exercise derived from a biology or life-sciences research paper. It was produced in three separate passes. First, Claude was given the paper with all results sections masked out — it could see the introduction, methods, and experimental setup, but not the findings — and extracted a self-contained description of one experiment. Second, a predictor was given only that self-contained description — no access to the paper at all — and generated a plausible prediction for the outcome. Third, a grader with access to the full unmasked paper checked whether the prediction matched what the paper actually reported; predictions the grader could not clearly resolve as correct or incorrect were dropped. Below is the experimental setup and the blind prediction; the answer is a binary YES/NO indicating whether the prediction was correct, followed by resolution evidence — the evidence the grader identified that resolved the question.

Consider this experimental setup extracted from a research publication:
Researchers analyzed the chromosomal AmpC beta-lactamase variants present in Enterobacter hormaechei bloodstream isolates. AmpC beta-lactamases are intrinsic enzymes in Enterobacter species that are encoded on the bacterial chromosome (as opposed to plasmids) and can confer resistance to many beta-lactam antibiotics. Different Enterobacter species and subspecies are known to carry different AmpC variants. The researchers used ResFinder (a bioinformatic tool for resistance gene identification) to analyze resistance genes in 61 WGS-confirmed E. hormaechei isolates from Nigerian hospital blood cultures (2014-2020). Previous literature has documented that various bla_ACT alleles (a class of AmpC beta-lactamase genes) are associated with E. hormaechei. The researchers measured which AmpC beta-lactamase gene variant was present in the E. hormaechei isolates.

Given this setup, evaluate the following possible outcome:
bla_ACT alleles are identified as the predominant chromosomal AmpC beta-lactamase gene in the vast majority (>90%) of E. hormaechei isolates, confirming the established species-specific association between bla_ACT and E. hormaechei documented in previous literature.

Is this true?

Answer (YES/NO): YES